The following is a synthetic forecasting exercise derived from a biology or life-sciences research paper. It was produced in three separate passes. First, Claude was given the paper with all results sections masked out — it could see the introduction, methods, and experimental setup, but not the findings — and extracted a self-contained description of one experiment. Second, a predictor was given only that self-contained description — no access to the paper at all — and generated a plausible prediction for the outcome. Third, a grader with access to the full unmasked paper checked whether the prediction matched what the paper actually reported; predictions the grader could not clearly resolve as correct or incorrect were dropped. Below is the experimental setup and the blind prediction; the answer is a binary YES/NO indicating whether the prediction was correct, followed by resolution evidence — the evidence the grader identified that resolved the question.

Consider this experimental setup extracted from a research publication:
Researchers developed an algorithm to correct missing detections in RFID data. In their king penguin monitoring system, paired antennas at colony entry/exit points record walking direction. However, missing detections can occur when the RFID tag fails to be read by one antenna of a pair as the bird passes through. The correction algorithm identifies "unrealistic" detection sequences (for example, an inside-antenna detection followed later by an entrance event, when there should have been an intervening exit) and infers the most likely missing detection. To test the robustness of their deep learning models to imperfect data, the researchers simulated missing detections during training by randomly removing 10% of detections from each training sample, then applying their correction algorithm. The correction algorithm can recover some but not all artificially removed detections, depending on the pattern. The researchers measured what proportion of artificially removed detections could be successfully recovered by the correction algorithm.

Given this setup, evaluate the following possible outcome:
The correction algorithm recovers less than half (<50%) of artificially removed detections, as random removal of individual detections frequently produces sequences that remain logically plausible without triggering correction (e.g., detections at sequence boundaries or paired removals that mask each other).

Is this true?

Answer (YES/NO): NO